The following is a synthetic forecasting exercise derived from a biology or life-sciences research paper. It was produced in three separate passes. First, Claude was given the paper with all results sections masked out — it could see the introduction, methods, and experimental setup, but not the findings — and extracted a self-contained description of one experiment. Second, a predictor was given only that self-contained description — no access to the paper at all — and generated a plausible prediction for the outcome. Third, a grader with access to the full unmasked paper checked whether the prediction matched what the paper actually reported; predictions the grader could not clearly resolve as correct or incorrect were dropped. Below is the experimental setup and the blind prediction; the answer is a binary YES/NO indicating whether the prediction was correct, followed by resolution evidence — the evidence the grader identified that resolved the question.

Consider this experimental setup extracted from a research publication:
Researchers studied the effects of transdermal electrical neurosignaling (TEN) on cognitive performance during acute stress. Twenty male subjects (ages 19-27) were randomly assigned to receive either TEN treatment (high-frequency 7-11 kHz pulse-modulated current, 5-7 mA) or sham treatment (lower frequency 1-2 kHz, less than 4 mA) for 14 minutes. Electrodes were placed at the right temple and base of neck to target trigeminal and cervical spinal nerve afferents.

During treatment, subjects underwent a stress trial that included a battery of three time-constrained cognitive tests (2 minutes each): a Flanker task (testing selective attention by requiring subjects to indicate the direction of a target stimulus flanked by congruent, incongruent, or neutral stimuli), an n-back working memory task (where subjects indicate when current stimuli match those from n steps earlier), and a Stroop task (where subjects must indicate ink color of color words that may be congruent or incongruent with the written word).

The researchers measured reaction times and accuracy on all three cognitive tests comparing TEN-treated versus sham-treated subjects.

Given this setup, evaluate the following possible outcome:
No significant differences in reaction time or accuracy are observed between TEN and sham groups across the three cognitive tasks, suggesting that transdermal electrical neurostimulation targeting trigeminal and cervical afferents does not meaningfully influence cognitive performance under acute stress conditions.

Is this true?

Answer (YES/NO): YES